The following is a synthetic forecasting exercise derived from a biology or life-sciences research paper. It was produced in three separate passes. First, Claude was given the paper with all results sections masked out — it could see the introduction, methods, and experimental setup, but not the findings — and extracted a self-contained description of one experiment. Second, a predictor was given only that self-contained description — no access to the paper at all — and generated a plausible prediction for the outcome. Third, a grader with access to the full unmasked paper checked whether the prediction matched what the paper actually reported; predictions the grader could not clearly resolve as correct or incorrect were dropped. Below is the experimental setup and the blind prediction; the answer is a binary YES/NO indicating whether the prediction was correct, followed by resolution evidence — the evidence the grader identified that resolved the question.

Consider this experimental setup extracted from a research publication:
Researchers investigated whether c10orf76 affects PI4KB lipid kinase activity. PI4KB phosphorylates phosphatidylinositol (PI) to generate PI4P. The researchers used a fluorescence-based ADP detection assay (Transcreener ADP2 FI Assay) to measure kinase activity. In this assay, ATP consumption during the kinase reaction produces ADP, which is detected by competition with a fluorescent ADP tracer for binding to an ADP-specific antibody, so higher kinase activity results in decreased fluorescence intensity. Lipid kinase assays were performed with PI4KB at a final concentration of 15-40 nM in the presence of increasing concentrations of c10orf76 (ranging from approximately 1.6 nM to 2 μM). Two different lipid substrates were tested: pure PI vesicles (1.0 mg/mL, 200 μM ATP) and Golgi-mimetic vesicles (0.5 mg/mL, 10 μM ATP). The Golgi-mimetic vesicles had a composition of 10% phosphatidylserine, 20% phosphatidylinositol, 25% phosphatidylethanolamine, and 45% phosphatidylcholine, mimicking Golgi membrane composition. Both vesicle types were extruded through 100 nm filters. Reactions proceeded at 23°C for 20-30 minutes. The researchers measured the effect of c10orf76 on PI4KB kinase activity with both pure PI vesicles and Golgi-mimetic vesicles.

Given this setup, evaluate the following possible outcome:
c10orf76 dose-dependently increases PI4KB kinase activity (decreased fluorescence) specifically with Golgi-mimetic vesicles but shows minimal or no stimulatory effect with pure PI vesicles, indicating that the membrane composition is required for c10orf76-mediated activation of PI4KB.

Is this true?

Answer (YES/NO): NO